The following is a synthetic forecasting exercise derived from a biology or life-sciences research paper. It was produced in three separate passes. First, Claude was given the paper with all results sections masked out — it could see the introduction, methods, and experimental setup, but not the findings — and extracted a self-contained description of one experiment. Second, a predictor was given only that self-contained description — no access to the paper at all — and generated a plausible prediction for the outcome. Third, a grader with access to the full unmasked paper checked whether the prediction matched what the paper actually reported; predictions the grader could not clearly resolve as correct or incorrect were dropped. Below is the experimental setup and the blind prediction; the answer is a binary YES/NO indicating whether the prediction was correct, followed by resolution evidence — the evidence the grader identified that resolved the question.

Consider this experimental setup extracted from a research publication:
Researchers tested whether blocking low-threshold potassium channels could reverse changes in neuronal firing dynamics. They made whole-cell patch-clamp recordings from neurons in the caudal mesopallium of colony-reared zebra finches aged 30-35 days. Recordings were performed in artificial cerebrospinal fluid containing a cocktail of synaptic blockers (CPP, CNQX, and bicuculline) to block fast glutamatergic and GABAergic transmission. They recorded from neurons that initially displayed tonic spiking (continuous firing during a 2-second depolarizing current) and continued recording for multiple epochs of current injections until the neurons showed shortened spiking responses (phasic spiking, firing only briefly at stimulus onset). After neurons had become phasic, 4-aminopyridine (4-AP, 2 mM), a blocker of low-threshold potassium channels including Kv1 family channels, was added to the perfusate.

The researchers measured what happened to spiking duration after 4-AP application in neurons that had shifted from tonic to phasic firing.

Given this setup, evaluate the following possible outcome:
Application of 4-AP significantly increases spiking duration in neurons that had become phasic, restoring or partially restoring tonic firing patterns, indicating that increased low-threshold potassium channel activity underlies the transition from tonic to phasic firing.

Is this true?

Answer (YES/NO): YES